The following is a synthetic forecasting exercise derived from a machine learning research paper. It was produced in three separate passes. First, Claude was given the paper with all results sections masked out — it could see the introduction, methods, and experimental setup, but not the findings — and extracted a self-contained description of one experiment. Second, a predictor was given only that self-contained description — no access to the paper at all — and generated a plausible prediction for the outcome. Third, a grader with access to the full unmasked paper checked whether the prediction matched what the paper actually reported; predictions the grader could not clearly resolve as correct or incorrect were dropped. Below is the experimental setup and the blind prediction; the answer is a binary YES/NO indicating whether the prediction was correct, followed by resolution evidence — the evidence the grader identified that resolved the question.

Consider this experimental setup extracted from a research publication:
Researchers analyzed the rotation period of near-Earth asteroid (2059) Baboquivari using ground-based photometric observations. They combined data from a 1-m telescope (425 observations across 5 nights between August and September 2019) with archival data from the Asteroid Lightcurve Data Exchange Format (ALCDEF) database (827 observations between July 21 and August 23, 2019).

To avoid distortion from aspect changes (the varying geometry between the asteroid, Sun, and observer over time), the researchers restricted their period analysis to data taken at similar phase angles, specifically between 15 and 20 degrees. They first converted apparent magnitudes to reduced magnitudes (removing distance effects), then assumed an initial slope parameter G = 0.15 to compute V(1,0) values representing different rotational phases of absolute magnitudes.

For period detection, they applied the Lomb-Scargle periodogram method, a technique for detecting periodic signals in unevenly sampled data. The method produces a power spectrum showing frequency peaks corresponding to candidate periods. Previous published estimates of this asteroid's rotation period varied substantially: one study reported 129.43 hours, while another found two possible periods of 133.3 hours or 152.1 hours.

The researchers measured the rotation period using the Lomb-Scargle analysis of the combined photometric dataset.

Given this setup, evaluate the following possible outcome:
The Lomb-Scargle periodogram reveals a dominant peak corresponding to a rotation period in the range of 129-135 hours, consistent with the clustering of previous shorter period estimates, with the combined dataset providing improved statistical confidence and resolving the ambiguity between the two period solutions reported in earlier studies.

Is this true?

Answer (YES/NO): NO